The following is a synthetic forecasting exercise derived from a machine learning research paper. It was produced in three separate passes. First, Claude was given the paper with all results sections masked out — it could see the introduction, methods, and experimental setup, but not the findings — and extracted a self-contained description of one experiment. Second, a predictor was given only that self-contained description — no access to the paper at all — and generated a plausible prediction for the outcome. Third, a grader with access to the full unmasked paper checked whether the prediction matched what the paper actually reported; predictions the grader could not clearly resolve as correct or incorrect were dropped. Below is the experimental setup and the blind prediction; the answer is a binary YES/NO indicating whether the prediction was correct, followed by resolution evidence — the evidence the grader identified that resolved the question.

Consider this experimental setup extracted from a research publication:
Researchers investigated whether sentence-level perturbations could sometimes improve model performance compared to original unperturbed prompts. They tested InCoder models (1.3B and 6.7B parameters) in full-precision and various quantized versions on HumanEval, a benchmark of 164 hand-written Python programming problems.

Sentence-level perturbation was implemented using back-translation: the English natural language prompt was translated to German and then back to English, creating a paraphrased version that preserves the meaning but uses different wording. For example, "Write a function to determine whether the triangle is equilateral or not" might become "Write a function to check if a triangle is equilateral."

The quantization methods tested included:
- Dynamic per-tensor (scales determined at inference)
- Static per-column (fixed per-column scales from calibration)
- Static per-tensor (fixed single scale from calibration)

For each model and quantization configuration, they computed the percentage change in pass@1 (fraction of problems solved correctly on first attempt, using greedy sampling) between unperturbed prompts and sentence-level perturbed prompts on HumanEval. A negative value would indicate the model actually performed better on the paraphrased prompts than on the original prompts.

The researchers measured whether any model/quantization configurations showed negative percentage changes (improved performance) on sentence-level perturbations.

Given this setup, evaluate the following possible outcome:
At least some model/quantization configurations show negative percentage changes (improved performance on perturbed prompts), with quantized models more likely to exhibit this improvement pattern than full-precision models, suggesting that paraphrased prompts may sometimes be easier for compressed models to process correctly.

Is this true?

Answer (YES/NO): NO